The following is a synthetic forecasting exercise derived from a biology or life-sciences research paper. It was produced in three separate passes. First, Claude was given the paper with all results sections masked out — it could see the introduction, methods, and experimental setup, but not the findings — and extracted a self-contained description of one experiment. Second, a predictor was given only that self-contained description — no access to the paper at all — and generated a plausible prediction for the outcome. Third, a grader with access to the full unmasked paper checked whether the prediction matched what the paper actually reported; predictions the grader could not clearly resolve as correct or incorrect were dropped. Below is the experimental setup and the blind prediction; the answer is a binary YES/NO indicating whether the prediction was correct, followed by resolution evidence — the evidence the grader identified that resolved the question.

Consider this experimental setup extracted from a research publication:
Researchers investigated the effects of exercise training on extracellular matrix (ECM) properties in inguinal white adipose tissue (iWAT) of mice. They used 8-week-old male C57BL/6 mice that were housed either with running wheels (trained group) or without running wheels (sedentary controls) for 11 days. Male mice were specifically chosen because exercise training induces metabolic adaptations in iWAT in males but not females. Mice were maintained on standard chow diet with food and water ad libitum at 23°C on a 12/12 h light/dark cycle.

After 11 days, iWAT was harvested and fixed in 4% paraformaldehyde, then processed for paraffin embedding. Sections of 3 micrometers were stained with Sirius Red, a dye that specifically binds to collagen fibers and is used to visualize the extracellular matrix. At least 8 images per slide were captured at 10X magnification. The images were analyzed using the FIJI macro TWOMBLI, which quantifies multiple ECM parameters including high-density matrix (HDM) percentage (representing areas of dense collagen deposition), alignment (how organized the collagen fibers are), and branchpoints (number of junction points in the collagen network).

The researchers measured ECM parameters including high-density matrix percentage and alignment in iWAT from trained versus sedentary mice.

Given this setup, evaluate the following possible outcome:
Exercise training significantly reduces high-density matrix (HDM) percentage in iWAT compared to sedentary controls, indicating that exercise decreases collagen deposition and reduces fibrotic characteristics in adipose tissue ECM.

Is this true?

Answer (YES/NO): YES